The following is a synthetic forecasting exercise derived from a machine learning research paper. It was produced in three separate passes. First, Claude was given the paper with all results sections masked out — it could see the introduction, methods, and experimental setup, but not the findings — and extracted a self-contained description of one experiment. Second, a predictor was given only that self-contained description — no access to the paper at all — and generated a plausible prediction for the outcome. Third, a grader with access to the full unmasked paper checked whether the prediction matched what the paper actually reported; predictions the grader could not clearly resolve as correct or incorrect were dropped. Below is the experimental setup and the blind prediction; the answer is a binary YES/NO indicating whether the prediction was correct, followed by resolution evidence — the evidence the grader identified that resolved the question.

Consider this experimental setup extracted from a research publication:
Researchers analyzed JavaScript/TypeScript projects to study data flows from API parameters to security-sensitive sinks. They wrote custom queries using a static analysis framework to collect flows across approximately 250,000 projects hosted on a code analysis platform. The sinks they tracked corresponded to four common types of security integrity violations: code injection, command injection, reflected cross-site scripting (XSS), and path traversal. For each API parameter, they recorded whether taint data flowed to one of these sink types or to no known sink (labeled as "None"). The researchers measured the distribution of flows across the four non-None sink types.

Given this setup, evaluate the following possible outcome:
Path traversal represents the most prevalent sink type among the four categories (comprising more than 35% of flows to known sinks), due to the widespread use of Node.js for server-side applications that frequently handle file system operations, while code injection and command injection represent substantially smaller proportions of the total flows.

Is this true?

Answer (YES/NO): YES